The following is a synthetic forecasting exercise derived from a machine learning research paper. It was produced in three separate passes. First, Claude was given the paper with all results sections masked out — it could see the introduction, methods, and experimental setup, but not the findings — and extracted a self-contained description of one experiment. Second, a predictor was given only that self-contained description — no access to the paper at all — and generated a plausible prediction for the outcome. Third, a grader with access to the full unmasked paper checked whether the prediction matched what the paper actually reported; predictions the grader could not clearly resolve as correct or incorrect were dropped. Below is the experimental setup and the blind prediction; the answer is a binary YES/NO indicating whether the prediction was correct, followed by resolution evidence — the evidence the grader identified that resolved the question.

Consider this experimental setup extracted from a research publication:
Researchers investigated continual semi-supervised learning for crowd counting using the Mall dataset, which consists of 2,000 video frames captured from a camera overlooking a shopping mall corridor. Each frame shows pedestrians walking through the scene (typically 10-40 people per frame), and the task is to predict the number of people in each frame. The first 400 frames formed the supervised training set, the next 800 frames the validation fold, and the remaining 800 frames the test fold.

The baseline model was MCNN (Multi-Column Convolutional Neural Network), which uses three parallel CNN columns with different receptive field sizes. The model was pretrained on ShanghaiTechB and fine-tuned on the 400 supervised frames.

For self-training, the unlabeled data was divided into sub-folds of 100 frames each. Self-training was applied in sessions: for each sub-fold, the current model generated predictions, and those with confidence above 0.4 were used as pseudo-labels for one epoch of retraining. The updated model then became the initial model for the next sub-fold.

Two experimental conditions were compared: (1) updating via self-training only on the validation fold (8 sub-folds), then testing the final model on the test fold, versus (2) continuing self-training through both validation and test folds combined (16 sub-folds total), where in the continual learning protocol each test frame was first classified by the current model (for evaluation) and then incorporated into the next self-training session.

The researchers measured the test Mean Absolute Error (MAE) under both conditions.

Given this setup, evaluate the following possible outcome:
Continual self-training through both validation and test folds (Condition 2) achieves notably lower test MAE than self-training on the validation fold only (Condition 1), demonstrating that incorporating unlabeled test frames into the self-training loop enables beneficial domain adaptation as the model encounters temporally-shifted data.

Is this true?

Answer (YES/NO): YES